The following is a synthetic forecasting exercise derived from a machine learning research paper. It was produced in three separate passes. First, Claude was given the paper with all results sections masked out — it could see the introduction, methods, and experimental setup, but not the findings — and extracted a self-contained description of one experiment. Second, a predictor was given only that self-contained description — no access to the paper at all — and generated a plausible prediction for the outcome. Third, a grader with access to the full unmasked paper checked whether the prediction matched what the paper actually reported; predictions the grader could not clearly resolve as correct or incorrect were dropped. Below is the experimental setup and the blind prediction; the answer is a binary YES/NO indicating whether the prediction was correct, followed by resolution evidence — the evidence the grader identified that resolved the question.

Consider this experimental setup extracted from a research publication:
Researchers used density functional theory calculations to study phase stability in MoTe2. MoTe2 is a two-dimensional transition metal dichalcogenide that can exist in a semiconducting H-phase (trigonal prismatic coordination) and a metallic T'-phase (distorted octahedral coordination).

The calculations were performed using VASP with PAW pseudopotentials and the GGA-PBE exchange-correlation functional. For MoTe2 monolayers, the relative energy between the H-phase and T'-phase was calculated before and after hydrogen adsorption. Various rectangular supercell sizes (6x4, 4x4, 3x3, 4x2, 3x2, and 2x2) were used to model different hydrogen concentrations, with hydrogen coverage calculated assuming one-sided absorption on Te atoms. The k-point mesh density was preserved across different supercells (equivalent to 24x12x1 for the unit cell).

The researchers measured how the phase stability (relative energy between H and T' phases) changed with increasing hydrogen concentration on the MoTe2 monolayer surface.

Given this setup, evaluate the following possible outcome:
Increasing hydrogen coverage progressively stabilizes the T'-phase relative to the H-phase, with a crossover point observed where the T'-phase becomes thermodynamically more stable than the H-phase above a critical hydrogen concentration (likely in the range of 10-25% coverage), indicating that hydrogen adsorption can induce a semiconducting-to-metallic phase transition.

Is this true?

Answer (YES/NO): NO